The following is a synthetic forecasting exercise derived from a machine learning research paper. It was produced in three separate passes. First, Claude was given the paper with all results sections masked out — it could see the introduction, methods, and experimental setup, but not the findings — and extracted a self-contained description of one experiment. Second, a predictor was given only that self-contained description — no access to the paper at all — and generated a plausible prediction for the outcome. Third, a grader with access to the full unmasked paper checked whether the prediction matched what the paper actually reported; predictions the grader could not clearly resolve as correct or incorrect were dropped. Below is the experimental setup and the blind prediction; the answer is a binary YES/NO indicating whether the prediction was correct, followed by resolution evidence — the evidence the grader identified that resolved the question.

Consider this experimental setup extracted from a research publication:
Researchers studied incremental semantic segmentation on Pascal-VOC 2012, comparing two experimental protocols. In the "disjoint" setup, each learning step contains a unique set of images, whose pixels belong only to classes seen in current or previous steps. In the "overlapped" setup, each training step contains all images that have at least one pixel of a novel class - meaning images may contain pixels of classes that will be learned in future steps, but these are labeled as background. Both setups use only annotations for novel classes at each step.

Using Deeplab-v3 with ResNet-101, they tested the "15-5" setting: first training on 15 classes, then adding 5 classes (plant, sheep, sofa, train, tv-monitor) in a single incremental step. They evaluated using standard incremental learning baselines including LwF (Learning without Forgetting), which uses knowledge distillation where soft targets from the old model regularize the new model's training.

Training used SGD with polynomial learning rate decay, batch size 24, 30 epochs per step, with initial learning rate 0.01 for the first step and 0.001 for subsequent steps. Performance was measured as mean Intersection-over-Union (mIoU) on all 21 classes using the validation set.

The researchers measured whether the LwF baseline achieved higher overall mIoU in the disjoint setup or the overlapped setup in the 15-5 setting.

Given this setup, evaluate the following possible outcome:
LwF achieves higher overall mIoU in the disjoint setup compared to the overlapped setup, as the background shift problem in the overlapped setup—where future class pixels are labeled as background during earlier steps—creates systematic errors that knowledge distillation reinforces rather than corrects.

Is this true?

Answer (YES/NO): YES